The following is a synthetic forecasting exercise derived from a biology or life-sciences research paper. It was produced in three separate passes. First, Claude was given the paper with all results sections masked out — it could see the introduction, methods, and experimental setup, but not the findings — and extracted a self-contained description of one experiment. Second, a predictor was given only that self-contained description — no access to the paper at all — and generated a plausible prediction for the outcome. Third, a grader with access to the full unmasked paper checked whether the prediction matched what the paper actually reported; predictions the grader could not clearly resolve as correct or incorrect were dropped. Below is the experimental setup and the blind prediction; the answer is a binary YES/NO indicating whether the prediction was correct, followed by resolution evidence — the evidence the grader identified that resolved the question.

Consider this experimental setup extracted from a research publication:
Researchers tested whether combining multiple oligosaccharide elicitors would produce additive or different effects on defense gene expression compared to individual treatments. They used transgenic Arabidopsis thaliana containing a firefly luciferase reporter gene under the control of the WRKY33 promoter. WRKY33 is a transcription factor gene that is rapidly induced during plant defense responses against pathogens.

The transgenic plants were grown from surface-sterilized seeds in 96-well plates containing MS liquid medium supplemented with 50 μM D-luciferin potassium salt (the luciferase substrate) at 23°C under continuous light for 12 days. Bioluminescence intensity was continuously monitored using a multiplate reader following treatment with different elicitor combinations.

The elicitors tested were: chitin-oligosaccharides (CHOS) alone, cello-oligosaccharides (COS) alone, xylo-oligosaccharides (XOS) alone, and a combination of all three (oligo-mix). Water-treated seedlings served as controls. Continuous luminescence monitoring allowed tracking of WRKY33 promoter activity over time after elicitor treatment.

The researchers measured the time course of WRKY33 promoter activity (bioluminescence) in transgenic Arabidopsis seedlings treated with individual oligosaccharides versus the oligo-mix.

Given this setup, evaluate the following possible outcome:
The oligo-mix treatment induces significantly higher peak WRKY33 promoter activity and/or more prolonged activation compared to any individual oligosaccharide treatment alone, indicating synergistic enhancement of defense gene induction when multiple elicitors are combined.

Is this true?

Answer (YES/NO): NO